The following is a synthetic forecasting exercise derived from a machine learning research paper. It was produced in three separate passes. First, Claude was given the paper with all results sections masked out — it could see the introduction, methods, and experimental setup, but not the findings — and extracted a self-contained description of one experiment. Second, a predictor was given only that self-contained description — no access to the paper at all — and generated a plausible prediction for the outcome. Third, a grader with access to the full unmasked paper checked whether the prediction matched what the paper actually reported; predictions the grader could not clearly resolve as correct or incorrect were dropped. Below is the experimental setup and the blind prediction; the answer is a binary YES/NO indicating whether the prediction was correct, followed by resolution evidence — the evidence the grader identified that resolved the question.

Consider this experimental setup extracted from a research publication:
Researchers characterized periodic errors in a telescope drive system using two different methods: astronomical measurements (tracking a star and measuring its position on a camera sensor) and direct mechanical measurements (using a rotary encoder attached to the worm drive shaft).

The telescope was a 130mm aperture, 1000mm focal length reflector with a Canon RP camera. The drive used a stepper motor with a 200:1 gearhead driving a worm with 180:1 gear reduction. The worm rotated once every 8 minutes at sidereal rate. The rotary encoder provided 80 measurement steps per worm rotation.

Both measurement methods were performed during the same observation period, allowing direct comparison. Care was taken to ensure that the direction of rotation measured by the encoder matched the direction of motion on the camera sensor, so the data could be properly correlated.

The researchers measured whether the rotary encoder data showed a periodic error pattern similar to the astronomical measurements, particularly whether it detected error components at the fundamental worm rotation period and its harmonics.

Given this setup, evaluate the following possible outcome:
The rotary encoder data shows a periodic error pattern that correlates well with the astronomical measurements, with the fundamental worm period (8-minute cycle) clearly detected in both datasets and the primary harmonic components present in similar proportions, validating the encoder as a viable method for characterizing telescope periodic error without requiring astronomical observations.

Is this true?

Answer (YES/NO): YES